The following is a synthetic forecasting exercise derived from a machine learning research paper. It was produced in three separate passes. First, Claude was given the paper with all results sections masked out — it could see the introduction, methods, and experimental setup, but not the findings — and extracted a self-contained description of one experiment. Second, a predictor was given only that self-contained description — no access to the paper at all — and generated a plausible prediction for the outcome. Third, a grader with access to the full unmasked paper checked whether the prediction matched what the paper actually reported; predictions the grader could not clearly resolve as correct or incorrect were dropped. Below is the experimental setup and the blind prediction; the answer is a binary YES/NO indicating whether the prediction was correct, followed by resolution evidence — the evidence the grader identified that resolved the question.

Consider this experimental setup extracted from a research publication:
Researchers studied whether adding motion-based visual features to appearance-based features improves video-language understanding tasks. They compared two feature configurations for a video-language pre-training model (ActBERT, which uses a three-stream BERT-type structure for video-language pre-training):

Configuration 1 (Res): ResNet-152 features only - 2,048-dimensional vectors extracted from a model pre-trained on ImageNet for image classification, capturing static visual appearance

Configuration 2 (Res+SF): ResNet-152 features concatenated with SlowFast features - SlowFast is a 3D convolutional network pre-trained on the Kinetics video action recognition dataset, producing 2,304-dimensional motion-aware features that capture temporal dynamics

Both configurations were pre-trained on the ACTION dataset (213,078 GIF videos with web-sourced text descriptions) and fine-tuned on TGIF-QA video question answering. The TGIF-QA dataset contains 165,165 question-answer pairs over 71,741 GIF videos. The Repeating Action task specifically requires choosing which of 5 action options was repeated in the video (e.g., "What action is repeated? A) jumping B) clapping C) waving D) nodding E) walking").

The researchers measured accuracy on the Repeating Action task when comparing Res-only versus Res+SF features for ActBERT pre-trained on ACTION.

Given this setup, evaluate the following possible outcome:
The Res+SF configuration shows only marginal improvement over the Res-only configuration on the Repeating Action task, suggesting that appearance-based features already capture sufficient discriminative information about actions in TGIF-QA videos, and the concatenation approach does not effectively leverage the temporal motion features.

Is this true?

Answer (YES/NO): NO